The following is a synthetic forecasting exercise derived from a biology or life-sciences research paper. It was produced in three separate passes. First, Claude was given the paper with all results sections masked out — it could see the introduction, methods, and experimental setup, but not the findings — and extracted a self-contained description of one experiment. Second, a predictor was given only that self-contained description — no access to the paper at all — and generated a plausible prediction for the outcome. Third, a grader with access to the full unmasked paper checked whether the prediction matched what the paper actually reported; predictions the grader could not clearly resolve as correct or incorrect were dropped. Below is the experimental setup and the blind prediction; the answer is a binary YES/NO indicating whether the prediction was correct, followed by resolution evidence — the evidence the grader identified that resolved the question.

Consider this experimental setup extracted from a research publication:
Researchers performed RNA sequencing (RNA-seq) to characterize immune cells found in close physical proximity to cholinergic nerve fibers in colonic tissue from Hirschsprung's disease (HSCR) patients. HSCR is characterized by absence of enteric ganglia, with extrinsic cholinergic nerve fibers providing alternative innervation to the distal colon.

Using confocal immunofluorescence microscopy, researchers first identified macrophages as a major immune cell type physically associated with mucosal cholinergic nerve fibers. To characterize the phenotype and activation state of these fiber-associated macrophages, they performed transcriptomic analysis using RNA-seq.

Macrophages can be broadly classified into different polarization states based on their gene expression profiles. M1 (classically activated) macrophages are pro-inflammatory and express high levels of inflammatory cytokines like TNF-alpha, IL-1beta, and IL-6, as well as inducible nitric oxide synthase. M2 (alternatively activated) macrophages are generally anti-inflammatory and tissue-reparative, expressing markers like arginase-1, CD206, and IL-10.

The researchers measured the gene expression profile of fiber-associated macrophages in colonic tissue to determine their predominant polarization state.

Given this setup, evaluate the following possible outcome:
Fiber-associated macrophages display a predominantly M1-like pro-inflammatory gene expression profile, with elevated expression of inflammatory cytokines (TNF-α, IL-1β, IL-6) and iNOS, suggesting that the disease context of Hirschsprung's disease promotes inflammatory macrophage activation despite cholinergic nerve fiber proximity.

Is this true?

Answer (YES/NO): NO